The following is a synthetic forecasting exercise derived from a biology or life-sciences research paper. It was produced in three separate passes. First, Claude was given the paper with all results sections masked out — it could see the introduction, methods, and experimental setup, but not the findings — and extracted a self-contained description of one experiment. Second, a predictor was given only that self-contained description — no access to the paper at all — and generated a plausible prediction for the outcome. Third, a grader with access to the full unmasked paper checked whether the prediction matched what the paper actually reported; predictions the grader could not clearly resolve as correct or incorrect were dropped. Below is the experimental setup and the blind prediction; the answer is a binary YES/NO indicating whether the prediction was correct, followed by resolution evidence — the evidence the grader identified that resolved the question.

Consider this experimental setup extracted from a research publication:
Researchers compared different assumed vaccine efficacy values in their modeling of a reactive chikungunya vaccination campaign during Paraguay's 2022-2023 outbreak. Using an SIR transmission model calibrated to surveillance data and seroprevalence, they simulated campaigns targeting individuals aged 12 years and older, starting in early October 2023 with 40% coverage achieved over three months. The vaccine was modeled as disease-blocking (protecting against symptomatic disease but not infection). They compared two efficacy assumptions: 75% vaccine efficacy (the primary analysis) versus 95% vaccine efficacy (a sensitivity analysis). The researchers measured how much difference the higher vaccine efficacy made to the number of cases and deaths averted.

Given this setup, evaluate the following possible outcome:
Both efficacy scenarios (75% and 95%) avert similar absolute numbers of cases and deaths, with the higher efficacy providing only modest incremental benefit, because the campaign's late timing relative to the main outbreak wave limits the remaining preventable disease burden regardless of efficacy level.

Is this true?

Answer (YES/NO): NO